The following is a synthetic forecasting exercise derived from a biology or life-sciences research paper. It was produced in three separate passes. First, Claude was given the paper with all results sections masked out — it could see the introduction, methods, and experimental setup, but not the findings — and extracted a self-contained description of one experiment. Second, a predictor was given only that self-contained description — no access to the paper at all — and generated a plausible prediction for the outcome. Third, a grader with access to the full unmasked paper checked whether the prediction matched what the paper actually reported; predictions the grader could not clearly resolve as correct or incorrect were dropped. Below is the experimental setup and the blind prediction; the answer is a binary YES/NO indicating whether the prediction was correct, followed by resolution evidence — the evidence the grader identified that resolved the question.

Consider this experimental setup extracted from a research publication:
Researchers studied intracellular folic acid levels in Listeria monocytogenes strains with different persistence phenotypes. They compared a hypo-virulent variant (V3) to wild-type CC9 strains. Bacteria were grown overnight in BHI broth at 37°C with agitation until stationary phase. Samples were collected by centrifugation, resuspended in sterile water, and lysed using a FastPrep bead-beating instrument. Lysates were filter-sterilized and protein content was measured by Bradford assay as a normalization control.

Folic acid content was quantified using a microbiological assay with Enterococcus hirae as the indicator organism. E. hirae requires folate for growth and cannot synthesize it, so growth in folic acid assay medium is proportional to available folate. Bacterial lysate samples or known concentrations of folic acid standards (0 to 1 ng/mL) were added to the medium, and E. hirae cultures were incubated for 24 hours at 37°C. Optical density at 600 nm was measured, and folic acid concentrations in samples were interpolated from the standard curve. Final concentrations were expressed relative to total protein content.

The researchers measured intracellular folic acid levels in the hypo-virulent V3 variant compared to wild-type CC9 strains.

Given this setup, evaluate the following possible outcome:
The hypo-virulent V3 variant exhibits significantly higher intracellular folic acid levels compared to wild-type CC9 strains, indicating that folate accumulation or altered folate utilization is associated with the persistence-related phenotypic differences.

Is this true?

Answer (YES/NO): NO